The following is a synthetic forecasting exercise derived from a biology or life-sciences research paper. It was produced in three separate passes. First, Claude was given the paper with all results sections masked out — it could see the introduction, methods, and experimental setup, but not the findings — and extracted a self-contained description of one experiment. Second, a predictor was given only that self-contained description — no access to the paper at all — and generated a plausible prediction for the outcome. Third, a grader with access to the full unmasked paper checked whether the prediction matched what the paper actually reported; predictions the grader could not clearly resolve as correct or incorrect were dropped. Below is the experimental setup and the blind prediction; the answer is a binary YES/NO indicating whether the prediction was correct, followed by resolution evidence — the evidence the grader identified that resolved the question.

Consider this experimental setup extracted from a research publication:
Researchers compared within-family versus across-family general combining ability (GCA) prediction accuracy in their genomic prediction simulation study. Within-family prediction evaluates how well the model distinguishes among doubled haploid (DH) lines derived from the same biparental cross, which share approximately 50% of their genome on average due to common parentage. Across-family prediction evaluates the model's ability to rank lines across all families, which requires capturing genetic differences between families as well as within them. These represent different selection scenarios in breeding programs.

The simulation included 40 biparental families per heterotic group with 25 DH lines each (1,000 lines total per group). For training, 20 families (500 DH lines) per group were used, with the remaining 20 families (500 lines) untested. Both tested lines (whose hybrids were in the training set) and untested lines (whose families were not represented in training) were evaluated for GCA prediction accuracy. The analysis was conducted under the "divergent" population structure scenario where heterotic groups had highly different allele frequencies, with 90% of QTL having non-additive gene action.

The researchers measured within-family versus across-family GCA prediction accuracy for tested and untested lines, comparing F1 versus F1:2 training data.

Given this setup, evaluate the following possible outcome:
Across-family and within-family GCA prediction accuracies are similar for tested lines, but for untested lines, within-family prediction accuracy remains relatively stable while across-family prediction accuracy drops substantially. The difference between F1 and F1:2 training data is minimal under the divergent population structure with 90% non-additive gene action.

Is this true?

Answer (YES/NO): NO